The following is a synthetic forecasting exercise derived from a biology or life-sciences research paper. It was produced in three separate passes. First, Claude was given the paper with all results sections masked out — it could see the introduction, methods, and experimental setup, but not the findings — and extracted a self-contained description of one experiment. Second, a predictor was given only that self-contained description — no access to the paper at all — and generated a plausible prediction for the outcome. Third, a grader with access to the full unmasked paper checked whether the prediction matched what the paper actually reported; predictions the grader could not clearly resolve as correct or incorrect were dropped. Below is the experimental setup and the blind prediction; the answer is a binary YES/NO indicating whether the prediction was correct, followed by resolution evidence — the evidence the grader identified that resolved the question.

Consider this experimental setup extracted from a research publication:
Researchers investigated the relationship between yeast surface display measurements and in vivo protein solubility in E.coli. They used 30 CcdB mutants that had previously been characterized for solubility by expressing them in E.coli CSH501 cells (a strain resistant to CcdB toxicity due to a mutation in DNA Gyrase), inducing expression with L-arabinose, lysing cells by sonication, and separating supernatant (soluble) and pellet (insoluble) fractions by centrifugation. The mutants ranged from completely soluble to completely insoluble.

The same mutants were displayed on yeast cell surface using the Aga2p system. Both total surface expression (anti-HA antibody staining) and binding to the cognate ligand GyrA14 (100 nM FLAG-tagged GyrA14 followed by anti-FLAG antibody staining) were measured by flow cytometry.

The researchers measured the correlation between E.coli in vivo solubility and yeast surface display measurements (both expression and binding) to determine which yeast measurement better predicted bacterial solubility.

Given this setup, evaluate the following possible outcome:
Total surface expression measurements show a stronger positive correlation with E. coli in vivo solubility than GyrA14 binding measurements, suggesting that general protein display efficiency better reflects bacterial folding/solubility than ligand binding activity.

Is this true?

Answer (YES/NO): NO